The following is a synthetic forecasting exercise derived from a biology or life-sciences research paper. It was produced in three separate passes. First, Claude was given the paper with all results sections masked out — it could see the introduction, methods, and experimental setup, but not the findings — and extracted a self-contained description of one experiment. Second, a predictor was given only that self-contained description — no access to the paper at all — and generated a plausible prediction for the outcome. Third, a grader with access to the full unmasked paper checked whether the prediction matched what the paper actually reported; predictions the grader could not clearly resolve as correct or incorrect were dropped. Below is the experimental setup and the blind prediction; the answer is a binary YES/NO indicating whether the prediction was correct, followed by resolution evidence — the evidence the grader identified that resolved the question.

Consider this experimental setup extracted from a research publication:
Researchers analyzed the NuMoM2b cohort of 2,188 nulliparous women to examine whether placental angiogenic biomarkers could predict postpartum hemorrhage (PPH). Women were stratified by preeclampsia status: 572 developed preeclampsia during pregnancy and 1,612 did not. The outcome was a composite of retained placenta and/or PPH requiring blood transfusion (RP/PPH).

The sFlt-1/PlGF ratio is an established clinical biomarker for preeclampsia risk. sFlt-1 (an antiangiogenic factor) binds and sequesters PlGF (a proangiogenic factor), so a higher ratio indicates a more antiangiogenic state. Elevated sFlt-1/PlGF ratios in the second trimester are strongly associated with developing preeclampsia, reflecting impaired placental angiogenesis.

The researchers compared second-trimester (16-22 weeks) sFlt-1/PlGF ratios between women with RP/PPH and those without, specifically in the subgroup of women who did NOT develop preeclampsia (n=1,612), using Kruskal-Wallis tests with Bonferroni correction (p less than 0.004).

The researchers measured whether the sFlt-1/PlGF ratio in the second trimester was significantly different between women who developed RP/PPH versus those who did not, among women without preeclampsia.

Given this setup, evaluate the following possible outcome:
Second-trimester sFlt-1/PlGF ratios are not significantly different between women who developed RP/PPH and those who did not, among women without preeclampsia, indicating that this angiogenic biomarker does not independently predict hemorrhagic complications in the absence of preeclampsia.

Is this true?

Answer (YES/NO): YES